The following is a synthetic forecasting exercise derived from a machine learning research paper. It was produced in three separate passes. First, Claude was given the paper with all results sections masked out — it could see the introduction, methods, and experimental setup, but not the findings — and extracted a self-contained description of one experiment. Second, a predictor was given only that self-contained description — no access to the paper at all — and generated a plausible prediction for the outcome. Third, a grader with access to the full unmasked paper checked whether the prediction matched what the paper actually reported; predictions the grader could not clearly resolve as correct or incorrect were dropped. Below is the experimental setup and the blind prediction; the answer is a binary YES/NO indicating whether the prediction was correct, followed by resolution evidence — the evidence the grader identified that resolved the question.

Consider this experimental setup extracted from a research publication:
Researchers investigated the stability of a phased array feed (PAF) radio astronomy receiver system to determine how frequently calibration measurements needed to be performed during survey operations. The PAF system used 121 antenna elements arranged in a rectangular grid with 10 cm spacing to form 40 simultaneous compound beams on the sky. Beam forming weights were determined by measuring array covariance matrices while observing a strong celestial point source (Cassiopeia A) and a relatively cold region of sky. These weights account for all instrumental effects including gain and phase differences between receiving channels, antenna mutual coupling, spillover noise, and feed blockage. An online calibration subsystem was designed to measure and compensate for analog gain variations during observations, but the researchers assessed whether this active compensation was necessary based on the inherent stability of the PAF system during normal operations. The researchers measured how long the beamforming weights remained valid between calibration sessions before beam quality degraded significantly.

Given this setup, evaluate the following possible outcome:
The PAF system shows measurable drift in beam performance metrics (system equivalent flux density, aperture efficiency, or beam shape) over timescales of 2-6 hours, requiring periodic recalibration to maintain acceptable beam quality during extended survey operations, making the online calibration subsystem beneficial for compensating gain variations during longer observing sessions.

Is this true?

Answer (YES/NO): NO